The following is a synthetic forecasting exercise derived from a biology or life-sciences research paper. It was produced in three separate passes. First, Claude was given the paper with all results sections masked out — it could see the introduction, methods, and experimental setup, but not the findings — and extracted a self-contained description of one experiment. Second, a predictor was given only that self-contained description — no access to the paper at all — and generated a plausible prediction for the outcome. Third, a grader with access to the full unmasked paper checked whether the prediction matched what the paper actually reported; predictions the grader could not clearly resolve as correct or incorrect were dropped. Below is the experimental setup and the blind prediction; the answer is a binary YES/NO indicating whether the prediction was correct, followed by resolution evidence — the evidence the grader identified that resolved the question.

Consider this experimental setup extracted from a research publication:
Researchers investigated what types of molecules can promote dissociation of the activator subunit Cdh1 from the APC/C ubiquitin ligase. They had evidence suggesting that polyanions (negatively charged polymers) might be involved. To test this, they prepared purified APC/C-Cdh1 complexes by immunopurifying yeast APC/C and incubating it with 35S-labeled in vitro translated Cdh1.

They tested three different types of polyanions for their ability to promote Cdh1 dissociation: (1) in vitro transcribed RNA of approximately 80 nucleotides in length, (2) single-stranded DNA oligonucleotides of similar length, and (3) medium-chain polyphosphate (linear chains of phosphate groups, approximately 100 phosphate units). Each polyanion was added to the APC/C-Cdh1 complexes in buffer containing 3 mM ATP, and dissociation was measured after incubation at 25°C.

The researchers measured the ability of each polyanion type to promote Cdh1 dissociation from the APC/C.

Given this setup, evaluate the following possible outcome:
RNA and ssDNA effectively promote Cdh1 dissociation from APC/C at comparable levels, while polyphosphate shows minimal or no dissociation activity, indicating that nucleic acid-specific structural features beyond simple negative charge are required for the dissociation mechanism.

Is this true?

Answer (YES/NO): NO